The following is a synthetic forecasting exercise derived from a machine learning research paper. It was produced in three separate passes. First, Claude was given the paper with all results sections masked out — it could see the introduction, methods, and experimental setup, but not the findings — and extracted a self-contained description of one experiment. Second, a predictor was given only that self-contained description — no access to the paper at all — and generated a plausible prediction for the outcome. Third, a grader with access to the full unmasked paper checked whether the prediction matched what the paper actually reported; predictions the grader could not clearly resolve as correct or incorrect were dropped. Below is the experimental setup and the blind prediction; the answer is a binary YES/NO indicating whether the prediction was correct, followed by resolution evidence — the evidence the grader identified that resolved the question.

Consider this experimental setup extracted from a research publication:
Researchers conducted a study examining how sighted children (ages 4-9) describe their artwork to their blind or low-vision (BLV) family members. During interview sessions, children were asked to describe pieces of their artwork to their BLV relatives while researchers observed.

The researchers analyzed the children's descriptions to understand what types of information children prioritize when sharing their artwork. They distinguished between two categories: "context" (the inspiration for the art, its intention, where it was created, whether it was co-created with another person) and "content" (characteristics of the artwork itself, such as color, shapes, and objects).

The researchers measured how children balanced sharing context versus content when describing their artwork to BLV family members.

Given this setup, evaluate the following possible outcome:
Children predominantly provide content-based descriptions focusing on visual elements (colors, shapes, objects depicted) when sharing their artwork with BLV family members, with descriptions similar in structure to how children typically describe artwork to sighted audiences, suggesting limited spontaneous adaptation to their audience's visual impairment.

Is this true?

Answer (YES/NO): NO